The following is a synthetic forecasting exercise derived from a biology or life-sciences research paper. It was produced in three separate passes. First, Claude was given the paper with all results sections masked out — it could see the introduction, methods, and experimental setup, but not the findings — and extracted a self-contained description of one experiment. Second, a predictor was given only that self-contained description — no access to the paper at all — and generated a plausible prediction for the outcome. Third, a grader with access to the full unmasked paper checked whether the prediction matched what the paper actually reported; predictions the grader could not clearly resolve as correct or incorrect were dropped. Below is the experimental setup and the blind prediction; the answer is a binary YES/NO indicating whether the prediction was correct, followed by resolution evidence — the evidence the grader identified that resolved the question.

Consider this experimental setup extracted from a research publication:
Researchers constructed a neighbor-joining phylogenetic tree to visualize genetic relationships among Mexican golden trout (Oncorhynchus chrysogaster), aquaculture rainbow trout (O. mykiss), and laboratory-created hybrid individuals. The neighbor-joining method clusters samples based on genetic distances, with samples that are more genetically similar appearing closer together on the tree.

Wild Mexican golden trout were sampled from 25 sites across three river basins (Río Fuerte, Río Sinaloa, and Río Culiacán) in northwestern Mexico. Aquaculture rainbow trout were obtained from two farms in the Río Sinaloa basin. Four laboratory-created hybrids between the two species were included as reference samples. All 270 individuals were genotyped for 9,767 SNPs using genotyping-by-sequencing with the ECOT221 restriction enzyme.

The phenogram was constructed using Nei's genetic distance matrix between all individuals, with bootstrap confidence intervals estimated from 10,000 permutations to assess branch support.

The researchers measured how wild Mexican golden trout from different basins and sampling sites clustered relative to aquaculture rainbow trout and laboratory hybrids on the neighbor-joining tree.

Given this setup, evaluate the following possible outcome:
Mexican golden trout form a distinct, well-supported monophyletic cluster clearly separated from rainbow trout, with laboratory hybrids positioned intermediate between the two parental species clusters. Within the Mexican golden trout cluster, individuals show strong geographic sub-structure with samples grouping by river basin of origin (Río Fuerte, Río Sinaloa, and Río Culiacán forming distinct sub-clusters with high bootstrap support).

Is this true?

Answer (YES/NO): NO